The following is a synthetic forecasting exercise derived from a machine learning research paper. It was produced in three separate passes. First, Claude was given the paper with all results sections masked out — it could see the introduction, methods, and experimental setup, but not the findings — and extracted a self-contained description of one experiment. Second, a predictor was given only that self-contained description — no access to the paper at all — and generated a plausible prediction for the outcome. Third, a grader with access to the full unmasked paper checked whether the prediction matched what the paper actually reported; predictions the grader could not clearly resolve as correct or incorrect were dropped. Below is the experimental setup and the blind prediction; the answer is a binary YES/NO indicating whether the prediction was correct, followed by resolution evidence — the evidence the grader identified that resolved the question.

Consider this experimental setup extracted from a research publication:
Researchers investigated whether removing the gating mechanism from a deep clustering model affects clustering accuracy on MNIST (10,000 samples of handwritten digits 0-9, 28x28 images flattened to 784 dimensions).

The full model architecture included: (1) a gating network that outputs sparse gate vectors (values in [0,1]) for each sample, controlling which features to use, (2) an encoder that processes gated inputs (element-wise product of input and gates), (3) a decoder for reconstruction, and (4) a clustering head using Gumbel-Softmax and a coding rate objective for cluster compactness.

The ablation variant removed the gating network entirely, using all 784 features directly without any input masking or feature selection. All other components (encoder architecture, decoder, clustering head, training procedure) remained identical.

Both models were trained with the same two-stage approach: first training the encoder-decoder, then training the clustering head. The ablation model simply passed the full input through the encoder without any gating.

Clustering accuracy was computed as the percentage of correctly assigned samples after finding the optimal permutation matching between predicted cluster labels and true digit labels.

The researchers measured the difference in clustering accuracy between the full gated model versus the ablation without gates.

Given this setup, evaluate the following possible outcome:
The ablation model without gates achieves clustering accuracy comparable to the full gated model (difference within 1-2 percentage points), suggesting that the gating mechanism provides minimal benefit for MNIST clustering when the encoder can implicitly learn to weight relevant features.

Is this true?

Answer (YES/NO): YES